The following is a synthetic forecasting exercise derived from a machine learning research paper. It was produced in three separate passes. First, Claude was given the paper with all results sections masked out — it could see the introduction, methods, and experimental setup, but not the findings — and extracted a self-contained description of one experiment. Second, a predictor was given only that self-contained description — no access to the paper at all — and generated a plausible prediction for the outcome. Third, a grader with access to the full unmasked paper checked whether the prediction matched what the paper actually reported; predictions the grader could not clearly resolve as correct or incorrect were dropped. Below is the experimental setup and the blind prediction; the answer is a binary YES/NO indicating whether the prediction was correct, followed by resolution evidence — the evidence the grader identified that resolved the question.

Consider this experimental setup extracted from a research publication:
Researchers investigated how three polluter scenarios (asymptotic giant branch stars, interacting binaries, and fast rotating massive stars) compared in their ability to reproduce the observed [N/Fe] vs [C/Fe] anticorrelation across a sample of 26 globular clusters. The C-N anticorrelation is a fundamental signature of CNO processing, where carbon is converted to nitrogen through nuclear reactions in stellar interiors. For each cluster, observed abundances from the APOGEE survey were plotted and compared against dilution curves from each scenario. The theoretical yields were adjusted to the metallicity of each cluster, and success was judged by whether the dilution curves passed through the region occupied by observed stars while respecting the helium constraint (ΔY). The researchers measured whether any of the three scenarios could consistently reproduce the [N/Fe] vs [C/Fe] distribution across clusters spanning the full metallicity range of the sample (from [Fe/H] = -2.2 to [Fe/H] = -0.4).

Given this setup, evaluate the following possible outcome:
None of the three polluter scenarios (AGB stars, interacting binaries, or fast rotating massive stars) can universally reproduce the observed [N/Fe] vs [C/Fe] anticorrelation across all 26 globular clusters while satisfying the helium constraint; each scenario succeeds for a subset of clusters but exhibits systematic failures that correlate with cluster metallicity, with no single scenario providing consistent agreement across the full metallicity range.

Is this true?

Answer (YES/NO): YES